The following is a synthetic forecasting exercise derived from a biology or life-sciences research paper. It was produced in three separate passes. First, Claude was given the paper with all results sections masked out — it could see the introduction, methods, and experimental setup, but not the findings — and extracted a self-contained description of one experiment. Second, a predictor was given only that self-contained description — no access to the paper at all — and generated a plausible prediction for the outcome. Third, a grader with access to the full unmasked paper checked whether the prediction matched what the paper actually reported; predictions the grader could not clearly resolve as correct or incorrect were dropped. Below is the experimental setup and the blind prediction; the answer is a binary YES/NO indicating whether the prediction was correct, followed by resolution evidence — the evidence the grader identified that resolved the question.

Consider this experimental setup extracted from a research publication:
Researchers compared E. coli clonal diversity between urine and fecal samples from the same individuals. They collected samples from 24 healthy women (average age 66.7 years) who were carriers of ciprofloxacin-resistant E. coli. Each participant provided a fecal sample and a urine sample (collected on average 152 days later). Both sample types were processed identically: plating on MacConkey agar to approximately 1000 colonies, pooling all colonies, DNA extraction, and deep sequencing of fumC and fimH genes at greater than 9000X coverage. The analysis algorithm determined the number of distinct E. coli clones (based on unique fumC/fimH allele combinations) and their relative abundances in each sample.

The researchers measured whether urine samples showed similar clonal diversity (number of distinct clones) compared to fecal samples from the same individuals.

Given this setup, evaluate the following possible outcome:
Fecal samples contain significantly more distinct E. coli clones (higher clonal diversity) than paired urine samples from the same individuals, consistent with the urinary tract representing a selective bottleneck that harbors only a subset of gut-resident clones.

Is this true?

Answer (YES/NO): YES